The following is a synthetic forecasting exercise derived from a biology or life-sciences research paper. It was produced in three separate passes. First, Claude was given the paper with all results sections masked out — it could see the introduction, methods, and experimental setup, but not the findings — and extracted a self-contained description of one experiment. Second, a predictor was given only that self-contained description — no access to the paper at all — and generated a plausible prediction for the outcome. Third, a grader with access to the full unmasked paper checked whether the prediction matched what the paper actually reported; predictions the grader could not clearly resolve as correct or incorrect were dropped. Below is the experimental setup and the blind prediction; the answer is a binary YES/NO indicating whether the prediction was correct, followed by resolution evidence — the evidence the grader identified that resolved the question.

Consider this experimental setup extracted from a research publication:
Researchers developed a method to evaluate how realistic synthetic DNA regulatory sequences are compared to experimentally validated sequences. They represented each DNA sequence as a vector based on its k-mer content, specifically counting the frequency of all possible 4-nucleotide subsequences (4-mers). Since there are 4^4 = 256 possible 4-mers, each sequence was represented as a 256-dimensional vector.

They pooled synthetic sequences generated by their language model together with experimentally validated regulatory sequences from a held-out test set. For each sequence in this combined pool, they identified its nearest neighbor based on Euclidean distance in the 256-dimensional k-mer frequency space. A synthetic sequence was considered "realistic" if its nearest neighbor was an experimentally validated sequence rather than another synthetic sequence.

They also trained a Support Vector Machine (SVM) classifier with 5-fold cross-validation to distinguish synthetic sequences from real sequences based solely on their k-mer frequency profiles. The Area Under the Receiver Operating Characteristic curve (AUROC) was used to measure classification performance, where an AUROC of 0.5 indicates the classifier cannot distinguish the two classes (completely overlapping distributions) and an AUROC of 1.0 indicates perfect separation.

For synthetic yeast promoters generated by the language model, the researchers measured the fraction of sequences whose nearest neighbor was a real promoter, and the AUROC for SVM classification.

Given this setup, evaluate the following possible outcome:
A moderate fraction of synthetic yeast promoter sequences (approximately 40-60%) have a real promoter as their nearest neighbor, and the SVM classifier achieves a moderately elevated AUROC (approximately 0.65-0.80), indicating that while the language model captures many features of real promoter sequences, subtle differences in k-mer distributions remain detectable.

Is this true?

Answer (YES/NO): NO